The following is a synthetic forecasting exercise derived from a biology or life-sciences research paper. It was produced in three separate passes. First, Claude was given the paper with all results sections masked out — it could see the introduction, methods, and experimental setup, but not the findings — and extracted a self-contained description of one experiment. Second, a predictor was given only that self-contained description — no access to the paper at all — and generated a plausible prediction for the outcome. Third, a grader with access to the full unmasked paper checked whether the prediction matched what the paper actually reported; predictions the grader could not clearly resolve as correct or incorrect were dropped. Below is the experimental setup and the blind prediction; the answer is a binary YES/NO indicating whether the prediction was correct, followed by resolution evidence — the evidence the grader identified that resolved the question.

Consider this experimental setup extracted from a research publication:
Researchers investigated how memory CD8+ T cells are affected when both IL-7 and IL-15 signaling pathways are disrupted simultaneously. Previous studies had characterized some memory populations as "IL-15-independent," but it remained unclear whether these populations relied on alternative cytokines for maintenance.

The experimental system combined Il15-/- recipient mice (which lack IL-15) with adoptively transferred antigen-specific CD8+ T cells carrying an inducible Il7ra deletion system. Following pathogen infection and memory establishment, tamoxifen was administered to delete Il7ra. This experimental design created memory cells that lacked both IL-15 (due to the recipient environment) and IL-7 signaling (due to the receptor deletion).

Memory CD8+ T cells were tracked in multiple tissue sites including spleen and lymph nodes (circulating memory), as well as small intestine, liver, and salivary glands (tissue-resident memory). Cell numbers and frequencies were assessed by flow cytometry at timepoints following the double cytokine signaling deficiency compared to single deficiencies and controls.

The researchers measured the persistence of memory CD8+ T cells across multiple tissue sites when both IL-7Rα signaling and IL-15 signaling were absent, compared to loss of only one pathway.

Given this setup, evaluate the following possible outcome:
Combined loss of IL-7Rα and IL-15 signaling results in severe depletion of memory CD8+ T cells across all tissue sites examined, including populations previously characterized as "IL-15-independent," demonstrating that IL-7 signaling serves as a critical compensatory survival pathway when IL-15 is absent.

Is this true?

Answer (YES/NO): YES